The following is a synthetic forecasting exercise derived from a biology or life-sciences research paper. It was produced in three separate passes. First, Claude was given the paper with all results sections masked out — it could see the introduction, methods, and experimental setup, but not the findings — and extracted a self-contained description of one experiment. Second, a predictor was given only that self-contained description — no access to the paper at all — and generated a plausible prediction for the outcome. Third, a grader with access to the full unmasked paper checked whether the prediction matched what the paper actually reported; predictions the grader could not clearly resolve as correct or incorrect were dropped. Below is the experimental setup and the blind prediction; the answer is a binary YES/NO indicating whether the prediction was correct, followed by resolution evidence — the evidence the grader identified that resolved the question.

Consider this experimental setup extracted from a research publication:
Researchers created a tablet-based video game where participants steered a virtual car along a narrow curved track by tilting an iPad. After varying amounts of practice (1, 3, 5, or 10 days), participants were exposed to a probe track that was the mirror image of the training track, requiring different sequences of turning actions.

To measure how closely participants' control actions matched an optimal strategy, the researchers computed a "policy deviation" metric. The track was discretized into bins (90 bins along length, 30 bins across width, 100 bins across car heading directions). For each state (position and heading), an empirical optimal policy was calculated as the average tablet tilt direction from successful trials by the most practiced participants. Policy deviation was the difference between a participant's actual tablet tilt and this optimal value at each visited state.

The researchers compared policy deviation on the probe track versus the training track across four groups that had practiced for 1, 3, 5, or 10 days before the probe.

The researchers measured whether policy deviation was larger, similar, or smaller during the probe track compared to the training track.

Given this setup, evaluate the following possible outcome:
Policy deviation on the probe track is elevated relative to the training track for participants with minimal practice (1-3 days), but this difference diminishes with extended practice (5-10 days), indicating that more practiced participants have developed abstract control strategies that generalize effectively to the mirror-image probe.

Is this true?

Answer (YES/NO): NO